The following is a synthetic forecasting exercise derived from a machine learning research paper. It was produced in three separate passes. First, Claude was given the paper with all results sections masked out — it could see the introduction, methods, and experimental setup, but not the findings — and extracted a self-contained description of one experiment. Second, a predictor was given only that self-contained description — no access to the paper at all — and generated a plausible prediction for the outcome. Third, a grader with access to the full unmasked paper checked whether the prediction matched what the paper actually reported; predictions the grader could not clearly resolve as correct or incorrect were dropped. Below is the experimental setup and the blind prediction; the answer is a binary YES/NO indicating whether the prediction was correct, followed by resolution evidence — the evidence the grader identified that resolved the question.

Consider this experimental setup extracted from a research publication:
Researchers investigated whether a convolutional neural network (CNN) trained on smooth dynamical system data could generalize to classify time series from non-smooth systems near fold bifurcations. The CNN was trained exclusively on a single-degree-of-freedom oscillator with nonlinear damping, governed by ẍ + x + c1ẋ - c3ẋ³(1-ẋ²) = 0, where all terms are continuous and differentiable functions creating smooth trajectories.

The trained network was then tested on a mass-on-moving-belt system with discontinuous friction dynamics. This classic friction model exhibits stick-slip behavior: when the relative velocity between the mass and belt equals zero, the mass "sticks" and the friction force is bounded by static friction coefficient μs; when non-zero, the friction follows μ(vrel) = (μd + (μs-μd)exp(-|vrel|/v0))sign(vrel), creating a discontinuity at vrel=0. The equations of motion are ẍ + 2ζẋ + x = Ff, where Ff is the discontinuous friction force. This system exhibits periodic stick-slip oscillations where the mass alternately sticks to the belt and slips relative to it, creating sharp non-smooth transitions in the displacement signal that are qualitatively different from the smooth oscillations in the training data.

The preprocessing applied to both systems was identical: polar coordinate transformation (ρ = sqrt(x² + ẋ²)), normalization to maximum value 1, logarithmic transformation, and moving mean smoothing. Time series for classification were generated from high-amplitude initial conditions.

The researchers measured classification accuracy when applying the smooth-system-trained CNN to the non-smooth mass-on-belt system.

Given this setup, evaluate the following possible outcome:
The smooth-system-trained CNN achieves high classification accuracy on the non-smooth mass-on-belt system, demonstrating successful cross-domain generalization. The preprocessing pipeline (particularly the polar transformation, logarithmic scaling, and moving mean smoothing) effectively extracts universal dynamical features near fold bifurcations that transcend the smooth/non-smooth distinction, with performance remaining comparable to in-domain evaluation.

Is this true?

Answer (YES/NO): YES